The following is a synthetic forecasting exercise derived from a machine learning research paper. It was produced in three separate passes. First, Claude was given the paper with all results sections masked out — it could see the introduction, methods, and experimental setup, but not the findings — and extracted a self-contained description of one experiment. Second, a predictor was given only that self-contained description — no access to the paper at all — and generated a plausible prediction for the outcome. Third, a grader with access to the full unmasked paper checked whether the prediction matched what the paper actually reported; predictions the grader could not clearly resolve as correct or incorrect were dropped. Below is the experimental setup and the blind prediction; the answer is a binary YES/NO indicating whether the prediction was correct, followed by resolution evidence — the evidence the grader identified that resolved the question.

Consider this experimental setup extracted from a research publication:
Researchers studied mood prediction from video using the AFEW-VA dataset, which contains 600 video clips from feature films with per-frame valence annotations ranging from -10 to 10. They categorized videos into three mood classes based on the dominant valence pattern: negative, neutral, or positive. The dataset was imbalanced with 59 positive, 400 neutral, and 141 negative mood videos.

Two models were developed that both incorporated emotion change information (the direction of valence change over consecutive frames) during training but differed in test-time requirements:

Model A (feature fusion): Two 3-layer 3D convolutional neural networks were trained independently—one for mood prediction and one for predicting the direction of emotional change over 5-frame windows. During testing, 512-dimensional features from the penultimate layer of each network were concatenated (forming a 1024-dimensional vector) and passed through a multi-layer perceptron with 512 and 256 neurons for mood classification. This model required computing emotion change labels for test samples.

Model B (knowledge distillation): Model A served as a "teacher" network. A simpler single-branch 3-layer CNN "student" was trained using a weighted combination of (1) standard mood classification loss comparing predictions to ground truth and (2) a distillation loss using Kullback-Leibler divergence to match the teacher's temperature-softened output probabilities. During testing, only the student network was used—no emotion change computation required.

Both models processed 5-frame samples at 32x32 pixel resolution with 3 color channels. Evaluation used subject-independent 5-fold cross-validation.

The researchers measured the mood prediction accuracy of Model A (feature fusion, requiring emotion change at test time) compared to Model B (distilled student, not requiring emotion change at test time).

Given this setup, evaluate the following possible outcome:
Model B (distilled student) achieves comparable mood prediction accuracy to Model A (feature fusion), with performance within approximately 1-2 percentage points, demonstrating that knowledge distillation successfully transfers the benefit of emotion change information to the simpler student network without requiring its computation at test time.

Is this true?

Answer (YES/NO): YES